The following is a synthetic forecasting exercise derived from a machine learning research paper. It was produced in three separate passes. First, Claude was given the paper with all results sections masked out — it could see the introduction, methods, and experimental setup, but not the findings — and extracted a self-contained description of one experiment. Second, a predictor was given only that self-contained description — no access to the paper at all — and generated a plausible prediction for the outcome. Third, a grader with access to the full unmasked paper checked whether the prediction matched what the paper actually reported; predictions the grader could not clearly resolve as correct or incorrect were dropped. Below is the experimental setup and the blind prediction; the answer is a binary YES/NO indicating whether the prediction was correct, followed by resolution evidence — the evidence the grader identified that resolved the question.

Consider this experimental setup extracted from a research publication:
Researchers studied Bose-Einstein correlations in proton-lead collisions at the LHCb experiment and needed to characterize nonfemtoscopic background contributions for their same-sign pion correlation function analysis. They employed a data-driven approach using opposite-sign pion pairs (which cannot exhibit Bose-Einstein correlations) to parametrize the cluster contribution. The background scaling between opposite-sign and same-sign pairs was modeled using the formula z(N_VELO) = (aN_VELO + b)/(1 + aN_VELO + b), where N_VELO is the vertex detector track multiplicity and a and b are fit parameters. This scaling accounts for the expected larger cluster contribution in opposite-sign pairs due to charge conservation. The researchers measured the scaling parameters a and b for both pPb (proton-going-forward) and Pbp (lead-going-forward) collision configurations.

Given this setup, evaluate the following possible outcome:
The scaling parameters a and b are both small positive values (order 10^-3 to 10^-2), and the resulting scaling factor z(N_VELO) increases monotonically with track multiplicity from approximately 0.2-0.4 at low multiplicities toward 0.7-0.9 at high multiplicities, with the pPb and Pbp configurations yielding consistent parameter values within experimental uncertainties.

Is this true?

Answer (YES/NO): NO